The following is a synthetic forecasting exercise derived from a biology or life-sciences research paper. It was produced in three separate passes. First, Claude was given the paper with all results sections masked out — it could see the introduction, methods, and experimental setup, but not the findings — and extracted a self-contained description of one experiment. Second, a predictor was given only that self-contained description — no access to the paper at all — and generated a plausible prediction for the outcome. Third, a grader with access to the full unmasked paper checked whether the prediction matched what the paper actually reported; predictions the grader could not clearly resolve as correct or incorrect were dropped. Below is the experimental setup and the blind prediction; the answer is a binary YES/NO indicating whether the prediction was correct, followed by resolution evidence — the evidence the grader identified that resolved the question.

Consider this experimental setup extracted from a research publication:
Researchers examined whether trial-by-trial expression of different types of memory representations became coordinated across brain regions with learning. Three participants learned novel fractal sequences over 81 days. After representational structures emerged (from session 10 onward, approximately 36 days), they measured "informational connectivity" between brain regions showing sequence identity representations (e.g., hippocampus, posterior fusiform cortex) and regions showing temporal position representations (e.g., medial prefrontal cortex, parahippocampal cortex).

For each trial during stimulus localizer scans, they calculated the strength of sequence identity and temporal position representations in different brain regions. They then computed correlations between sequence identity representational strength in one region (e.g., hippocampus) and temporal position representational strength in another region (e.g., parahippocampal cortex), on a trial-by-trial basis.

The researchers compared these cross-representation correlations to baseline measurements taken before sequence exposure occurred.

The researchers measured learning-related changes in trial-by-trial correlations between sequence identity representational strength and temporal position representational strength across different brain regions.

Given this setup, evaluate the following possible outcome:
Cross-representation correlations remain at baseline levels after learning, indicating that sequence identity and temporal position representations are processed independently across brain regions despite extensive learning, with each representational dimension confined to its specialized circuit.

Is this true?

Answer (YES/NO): NO